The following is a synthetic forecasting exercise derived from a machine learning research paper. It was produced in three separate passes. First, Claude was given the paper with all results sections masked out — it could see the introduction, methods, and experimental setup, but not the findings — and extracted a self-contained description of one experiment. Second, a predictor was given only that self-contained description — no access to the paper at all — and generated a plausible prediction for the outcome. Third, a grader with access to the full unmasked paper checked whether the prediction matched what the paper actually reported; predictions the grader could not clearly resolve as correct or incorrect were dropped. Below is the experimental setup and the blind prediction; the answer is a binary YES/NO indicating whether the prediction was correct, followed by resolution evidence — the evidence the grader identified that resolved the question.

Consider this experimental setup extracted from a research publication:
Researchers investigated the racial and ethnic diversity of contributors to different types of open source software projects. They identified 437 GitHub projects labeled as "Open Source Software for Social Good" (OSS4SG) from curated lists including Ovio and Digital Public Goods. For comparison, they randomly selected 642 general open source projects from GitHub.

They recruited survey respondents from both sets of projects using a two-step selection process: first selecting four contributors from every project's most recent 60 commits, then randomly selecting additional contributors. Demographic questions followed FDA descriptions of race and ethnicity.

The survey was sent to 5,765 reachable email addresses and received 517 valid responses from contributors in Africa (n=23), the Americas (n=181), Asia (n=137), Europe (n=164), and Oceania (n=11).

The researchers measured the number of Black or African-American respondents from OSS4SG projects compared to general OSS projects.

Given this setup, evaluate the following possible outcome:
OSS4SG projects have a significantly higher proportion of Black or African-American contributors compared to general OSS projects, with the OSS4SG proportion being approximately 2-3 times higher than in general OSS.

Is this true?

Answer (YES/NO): NO